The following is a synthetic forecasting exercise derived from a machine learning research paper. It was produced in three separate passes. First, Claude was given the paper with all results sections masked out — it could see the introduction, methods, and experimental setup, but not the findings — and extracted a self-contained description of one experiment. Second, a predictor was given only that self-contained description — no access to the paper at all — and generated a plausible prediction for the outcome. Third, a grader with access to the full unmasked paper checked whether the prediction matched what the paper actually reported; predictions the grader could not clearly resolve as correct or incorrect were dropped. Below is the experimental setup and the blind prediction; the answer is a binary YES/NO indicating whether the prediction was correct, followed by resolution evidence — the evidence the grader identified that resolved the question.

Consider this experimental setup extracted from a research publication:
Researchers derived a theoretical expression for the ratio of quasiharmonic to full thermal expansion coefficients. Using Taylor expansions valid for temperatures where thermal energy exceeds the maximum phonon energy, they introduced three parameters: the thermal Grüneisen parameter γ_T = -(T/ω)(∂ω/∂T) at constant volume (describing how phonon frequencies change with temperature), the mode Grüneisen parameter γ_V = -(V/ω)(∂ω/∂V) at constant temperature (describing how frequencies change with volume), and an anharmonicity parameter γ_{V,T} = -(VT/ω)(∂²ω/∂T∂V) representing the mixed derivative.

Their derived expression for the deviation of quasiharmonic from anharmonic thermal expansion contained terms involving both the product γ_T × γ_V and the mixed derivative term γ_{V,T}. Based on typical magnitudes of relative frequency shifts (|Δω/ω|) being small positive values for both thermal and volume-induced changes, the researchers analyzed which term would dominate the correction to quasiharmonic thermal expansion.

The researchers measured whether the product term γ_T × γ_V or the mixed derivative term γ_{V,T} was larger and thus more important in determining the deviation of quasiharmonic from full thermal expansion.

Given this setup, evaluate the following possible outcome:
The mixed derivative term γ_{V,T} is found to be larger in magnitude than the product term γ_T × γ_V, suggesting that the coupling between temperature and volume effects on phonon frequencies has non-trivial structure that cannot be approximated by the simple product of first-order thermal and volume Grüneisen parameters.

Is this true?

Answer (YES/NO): YES